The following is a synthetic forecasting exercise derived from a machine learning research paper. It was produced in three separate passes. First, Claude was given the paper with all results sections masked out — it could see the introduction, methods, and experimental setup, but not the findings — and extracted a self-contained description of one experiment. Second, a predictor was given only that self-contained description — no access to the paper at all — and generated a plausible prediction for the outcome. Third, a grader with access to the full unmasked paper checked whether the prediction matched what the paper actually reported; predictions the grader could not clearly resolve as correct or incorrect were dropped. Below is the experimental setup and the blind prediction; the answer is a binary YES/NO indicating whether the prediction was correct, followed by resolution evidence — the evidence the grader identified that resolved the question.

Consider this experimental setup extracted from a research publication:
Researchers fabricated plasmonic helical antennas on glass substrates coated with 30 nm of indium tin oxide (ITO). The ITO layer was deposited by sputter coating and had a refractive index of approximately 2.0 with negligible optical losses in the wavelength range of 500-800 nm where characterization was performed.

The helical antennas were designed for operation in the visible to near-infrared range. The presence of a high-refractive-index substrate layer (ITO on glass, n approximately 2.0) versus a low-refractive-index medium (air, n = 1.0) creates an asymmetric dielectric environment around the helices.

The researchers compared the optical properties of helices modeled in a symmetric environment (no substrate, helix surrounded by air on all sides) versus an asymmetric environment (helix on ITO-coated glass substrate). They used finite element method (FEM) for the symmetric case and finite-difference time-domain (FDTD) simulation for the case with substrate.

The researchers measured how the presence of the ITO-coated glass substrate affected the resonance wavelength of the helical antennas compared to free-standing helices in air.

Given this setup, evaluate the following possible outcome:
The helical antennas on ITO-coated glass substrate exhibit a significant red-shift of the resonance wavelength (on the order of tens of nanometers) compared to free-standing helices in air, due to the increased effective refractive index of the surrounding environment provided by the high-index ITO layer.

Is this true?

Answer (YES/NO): NO